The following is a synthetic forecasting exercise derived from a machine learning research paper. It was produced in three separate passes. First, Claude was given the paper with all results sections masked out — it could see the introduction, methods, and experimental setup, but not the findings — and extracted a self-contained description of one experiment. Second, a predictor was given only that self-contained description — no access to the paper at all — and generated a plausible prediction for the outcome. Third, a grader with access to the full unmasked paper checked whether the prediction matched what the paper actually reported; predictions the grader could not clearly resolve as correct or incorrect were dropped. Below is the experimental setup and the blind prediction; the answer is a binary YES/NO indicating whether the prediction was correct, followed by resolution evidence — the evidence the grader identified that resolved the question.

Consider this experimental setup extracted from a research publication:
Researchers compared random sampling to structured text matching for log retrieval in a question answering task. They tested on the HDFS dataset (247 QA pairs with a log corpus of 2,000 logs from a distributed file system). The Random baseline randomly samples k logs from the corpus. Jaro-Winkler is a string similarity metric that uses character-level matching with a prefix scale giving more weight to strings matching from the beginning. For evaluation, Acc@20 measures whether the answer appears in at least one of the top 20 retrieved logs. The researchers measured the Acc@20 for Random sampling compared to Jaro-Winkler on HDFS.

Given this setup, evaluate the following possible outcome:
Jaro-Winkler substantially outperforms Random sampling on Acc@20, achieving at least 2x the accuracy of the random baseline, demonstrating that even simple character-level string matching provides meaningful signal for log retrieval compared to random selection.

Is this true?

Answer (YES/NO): NO